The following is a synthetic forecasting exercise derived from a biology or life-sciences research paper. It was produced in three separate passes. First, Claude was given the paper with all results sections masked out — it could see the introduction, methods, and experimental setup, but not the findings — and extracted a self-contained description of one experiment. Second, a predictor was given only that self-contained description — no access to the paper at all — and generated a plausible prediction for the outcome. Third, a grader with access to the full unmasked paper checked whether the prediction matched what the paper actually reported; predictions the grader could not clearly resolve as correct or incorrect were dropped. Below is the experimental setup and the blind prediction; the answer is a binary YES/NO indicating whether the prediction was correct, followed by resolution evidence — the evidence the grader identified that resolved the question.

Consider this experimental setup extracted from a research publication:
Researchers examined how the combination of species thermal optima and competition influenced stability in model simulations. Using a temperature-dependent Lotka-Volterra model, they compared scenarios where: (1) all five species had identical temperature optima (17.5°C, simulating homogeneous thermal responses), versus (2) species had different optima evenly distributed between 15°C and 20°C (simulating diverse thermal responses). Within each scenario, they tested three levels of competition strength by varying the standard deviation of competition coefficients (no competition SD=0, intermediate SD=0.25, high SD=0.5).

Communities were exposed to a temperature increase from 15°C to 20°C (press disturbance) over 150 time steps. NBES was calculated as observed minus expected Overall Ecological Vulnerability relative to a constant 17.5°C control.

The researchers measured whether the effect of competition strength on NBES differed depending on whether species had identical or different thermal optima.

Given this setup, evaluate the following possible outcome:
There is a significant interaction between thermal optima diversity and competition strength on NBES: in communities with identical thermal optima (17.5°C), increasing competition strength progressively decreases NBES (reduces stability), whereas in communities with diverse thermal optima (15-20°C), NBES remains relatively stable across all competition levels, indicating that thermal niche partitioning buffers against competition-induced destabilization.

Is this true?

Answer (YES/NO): NO